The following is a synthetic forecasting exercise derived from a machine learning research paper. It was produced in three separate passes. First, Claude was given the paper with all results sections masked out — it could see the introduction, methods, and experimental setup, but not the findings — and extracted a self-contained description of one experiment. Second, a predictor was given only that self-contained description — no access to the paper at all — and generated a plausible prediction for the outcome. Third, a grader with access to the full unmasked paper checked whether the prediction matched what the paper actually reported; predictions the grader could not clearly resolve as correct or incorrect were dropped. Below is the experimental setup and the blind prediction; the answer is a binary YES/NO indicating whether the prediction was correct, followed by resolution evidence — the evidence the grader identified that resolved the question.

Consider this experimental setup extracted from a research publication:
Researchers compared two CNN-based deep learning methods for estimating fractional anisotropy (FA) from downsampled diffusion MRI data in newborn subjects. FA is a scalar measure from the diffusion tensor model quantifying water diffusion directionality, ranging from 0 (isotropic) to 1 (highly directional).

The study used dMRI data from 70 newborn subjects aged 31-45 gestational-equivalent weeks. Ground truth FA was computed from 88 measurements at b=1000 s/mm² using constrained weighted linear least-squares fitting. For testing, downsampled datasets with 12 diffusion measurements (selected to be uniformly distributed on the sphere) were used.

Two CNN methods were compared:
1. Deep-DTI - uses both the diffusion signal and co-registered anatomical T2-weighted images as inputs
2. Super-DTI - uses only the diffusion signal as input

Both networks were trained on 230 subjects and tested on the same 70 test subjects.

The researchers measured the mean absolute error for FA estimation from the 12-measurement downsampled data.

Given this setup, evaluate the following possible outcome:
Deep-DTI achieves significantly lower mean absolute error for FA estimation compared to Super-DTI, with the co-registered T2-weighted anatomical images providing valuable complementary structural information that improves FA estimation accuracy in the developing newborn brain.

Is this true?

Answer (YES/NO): NO